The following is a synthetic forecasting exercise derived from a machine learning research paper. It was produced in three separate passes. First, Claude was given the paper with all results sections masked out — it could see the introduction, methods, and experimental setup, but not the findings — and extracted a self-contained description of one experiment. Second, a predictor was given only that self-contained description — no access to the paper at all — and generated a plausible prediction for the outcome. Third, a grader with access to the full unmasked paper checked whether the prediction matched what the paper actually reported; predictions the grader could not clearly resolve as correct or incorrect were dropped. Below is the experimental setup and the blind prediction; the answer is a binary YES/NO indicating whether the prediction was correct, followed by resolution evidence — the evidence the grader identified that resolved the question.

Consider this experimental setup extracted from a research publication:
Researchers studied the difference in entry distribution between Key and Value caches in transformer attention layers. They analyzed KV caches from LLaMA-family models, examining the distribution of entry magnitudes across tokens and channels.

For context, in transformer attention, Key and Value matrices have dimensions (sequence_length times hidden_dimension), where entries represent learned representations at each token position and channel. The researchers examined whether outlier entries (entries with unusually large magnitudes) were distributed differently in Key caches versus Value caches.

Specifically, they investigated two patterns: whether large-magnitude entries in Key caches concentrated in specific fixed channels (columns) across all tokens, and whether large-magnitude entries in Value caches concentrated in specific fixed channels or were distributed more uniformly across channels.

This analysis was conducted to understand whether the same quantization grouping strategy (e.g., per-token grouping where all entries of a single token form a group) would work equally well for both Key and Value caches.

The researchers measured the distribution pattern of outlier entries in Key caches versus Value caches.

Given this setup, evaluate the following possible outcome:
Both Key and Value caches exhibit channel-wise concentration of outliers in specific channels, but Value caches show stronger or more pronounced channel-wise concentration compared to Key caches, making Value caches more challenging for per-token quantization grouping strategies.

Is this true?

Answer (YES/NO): NO